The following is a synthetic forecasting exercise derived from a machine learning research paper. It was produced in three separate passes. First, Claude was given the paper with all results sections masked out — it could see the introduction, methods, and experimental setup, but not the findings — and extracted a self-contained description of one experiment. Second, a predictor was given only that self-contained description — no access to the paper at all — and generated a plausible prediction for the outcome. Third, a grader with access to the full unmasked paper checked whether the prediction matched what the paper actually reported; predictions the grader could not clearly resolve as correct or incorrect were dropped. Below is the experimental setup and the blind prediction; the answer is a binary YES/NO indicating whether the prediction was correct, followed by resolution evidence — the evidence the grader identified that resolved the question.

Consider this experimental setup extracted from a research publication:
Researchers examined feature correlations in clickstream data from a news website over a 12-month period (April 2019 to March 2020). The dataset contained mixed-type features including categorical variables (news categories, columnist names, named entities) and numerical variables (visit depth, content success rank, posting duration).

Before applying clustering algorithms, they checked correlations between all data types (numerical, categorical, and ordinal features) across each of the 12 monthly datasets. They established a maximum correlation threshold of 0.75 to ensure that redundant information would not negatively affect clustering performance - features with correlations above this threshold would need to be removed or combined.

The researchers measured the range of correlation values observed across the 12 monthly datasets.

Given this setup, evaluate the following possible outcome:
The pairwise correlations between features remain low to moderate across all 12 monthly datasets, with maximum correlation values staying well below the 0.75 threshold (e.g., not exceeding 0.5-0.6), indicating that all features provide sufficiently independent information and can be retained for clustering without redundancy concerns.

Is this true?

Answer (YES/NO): NO